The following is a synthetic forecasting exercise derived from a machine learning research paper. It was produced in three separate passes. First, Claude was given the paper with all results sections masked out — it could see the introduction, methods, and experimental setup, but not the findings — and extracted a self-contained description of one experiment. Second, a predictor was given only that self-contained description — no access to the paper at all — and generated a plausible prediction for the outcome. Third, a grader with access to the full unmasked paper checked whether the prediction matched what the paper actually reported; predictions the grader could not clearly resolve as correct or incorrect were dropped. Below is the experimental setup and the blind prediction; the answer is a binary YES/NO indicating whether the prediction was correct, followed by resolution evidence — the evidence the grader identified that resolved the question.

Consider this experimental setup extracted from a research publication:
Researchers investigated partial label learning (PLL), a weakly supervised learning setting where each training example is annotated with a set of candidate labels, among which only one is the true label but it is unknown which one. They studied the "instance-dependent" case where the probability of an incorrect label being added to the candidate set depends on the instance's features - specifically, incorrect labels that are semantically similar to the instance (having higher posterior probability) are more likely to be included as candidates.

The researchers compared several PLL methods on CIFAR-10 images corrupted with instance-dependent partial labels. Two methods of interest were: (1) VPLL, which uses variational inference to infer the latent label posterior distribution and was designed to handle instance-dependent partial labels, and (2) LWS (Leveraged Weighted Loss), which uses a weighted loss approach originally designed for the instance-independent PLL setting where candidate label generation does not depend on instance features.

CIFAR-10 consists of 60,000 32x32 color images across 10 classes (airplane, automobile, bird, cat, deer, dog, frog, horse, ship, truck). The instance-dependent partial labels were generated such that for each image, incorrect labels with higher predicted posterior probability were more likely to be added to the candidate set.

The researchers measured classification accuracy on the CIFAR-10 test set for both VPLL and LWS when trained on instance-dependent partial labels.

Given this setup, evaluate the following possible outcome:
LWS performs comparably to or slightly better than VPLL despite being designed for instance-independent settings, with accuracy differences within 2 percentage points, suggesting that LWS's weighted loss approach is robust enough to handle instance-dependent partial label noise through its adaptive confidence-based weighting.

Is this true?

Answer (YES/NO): NO